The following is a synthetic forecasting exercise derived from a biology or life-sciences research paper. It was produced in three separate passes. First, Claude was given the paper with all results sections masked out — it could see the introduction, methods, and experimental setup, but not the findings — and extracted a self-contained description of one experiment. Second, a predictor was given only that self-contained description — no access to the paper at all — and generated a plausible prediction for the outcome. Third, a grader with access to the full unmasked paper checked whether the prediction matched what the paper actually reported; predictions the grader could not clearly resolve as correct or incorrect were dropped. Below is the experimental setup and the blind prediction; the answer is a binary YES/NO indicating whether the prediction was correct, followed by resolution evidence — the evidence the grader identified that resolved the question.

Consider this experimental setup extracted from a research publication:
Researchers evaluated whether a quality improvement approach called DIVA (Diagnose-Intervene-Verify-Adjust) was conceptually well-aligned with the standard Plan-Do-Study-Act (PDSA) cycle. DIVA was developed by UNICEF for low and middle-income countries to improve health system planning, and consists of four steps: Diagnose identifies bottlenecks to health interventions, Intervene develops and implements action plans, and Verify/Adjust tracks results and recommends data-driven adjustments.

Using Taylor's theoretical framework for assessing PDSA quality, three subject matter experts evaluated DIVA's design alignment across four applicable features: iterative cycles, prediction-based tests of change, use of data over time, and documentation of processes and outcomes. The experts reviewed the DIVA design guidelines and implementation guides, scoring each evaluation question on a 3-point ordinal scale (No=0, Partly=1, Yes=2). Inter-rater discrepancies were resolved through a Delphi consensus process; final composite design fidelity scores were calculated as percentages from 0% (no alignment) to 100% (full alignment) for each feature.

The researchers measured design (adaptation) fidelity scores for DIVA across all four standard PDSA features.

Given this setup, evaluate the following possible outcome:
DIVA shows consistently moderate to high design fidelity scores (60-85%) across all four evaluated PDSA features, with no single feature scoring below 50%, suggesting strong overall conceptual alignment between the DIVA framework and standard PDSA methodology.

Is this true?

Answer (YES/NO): NO